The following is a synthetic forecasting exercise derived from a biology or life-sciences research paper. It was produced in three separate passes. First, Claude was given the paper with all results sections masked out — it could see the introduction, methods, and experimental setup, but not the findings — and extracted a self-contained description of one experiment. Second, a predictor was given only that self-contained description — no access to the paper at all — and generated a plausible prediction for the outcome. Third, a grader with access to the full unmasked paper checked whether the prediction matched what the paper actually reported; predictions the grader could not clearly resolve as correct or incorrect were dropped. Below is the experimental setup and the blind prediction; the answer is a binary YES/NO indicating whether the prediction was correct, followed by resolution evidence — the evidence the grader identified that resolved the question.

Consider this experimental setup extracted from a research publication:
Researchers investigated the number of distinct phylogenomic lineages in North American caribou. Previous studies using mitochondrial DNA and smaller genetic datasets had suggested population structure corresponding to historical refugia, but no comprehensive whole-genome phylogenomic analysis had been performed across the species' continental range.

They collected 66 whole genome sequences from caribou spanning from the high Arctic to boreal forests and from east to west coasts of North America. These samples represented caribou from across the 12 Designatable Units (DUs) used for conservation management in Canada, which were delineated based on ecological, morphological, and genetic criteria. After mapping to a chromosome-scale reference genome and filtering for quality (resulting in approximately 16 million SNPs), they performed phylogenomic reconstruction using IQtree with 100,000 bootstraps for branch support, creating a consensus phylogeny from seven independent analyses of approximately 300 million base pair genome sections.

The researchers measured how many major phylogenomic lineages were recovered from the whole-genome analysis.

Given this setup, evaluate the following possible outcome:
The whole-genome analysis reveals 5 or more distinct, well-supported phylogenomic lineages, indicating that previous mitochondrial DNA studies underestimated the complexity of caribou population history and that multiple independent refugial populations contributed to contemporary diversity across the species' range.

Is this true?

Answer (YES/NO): YES